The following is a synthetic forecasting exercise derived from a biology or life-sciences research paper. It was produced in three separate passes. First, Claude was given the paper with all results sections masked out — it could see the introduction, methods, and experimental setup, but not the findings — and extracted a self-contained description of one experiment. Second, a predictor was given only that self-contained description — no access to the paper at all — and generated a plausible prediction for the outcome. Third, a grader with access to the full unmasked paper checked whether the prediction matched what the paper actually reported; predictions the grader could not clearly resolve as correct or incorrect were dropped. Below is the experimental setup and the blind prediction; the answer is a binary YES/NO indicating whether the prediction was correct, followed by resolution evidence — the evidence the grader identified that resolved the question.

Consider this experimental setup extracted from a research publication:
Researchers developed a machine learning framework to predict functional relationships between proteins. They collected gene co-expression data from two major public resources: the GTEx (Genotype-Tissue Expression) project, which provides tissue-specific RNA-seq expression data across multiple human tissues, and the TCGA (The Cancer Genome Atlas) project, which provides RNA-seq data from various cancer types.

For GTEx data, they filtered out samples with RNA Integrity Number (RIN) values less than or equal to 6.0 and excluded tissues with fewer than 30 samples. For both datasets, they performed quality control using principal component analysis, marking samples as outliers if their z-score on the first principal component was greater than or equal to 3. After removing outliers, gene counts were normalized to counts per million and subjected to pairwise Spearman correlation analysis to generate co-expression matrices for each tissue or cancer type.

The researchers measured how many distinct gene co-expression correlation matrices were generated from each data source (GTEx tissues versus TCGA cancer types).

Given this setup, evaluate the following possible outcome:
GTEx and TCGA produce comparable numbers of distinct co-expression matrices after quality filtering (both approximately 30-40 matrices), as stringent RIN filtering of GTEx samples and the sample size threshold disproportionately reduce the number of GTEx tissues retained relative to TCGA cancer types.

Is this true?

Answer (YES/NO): NO